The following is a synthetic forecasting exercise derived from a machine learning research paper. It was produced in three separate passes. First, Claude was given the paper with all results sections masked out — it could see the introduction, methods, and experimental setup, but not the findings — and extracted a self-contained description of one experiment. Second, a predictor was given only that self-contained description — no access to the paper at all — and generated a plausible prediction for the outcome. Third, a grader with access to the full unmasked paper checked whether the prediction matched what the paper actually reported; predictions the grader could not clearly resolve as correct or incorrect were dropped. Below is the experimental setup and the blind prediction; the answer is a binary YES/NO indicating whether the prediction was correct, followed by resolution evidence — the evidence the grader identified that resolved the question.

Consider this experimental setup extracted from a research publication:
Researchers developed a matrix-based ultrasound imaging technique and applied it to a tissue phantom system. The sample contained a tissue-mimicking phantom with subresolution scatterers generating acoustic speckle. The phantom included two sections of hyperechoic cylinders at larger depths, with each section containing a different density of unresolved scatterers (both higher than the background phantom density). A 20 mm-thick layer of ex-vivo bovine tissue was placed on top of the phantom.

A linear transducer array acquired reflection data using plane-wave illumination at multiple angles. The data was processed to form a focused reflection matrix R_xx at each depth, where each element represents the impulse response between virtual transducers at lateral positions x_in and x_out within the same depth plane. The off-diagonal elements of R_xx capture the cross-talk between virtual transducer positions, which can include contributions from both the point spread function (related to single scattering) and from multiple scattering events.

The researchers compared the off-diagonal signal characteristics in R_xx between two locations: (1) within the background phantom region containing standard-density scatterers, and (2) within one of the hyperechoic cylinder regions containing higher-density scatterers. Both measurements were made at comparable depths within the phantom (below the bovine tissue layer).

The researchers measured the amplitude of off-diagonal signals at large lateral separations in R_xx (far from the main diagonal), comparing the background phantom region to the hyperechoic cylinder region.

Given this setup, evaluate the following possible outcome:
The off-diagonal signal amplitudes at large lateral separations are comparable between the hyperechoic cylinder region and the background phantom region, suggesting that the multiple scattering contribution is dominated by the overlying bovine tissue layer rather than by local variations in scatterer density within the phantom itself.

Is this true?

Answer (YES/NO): NO